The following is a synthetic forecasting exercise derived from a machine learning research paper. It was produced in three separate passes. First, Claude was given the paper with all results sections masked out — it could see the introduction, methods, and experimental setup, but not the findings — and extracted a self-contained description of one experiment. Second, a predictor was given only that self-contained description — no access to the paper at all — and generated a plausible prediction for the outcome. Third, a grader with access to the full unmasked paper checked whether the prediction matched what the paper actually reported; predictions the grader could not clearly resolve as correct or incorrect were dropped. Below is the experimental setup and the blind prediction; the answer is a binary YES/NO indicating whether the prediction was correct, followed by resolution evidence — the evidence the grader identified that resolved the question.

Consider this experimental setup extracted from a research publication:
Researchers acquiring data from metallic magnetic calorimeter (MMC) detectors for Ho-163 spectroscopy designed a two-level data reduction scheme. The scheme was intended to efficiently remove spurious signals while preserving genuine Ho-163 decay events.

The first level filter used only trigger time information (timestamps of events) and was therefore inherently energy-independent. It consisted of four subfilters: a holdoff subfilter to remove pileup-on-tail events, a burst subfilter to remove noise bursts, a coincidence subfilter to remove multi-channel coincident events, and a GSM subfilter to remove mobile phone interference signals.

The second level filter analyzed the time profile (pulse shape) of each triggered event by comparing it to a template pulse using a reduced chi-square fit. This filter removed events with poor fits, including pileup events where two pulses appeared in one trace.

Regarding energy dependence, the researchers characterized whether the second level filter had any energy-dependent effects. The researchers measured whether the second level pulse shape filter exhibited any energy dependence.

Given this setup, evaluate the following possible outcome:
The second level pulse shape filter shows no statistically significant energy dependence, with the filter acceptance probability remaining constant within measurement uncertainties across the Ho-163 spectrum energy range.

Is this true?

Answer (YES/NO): NO